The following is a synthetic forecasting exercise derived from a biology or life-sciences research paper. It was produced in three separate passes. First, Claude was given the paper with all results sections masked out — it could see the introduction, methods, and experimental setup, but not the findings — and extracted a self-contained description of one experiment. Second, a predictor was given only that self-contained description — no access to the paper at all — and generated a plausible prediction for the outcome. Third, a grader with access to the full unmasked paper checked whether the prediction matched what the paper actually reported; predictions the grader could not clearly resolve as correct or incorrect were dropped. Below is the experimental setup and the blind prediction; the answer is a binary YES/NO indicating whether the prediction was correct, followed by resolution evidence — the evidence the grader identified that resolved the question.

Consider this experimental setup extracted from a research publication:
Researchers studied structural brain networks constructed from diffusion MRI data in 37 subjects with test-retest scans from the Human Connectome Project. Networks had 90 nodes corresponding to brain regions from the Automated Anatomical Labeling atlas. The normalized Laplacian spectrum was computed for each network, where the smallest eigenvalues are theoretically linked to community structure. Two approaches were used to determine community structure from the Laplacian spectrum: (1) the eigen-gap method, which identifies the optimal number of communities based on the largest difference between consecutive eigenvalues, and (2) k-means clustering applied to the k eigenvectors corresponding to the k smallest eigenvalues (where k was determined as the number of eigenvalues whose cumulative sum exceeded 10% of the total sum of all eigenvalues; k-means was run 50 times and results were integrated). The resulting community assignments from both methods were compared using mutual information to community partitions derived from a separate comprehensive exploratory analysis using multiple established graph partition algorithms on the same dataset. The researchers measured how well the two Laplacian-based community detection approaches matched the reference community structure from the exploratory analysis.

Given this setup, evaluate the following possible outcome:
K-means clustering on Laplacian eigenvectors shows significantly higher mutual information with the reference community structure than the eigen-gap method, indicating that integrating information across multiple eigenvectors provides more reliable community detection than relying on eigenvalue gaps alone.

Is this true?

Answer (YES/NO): YES